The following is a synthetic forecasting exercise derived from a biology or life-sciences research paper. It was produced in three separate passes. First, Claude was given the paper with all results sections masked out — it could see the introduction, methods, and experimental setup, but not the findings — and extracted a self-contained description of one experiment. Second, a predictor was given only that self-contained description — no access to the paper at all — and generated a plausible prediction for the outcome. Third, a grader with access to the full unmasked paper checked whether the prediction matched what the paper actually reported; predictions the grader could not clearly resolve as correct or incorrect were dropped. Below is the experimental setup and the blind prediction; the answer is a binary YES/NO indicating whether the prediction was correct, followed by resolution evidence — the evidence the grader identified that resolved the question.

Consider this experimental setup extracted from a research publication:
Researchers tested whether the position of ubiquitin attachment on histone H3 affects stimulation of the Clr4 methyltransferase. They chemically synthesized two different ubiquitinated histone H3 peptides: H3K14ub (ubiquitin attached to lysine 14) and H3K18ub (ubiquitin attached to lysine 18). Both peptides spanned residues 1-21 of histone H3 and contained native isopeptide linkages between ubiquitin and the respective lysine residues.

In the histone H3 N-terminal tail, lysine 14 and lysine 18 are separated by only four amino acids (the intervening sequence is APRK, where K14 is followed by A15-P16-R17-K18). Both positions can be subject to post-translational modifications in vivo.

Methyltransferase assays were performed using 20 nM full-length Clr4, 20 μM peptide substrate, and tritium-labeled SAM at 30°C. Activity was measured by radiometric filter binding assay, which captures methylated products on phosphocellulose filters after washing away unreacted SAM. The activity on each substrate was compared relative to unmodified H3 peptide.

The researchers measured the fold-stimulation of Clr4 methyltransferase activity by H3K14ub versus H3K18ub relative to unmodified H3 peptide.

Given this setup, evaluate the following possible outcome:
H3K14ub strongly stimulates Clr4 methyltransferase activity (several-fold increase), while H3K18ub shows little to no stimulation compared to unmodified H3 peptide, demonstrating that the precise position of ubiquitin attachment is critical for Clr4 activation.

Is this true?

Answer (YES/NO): YES